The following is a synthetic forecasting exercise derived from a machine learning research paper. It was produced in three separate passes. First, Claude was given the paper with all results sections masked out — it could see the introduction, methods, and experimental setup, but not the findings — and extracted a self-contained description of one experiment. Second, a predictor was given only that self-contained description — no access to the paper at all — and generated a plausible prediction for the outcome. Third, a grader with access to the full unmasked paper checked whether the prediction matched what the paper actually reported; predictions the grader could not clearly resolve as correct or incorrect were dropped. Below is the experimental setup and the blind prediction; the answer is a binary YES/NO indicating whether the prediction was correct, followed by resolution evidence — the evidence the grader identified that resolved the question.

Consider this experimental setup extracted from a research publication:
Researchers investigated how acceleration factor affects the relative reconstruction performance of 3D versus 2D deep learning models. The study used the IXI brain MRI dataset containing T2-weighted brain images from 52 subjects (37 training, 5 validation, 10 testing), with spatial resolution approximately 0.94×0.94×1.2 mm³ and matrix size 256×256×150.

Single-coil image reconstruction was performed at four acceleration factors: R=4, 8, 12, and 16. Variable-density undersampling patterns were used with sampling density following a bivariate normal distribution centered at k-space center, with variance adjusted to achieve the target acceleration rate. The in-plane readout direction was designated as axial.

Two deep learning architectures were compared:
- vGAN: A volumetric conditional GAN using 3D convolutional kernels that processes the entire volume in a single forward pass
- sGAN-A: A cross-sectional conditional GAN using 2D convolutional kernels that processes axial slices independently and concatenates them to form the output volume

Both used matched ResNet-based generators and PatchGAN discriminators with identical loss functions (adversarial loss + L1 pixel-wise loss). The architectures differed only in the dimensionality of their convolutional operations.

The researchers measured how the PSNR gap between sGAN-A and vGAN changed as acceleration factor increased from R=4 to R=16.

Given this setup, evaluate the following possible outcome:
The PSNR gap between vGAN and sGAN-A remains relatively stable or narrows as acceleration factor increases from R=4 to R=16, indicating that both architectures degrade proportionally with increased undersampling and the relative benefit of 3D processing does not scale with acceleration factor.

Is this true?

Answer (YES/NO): NO